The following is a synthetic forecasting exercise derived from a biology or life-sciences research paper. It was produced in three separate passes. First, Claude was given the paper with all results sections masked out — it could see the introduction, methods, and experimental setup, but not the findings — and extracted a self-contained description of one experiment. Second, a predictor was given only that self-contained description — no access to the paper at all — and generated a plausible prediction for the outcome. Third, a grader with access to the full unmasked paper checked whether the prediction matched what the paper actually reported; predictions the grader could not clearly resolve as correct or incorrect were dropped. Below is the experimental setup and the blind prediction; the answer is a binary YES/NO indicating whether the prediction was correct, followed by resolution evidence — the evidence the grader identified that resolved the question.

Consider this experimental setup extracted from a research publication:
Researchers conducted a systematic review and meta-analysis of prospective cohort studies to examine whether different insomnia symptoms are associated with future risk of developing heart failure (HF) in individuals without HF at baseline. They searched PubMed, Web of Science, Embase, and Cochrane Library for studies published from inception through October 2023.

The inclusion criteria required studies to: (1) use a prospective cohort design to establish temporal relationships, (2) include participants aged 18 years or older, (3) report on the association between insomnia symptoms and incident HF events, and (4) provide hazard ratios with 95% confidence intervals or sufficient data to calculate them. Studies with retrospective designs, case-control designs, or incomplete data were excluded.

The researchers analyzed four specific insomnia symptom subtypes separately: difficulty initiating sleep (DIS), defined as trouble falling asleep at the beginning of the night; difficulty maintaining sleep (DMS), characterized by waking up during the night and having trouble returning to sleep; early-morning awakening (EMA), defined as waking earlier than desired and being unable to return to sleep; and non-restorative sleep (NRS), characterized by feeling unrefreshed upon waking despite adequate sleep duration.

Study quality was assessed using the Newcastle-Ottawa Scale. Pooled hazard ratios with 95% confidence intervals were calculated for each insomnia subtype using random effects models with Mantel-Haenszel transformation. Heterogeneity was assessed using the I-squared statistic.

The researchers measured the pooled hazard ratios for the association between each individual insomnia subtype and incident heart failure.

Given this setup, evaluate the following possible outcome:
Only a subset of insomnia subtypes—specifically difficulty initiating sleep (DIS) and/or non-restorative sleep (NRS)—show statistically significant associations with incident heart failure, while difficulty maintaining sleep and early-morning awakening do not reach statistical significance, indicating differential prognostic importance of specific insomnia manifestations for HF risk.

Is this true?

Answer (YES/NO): NO